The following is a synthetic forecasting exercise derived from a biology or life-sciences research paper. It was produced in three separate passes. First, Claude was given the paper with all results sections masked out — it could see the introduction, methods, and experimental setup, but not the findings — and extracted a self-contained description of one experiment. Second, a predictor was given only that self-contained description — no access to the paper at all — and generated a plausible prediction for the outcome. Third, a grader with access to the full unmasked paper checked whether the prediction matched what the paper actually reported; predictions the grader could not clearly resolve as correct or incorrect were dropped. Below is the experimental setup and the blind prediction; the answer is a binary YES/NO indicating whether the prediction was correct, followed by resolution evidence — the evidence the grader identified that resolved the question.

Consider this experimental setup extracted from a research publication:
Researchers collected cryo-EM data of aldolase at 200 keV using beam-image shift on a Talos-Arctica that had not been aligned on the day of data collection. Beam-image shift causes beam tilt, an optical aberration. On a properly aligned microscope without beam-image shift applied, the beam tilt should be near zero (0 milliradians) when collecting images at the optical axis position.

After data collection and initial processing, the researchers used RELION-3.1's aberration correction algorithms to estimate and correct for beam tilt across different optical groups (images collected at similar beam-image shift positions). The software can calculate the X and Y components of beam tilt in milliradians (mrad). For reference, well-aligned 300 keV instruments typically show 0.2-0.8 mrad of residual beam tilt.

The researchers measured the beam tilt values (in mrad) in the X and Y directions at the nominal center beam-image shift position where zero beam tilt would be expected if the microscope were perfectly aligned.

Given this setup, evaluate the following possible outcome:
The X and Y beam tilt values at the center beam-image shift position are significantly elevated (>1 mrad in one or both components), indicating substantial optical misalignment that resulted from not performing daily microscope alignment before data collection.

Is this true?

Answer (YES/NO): YES